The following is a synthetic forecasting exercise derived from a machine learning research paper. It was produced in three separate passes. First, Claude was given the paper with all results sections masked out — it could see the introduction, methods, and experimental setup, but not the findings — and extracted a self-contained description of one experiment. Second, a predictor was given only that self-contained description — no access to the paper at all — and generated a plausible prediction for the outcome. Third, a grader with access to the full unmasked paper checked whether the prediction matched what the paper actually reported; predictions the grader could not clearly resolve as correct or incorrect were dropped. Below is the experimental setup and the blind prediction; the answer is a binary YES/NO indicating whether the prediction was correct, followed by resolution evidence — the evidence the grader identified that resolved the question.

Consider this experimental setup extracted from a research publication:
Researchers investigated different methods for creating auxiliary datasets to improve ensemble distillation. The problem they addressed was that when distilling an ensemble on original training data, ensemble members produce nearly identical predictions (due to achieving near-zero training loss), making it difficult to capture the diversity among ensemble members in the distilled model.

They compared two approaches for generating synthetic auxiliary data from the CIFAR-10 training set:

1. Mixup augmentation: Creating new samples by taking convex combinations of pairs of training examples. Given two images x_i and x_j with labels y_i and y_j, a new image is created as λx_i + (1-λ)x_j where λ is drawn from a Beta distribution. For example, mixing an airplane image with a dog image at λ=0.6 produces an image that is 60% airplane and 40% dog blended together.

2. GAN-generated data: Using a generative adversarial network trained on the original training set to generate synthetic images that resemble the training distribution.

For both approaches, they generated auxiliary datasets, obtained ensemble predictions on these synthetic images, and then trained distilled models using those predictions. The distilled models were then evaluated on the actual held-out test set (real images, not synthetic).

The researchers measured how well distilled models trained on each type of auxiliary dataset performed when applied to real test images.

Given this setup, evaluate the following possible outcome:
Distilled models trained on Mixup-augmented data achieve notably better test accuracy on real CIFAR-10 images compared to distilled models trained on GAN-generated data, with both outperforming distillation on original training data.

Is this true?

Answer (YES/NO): NO